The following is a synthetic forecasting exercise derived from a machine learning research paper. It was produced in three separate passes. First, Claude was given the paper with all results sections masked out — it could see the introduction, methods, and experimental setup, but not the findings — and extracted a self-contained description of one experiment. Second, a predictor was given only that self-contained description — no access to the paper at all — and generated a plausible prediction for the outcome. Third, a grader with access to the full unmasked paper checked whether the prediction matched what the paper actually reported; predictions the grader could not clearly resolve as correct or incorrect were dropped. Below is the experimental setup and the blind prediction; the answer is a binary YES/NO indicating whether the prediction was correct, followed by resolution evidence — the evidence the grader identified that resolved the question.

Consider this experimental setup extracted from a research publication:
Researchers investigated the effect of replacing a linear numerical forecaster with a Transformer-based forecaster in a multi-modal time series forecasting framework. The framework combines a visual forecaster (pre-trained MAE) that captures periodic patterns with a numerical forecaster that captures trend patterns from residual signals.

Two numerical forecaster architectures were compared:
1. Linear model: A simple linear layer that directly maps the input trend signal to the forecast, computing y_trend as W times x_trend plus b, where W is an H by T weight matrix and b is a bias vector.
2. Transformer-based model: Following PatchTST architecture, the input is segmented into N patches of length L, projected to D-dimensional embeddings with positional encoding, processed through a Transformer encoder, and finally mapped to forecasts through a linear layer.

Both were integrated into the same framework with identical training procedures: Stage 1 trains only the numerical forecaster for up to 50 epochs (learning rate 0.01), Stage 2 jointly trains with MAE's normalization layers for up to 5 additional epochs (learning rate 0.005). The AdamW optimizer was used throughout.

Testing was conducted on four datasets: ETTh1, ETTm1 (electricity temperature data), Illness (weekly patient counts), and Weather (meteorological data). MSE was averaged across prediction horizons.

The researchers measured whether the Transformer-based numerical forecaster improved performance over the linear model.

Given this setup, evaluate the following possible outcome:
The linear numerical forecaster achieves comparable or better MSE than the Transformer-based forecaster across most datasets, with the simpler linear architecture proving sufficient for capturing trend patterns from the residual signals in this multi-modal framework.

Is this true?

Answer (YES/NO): YES